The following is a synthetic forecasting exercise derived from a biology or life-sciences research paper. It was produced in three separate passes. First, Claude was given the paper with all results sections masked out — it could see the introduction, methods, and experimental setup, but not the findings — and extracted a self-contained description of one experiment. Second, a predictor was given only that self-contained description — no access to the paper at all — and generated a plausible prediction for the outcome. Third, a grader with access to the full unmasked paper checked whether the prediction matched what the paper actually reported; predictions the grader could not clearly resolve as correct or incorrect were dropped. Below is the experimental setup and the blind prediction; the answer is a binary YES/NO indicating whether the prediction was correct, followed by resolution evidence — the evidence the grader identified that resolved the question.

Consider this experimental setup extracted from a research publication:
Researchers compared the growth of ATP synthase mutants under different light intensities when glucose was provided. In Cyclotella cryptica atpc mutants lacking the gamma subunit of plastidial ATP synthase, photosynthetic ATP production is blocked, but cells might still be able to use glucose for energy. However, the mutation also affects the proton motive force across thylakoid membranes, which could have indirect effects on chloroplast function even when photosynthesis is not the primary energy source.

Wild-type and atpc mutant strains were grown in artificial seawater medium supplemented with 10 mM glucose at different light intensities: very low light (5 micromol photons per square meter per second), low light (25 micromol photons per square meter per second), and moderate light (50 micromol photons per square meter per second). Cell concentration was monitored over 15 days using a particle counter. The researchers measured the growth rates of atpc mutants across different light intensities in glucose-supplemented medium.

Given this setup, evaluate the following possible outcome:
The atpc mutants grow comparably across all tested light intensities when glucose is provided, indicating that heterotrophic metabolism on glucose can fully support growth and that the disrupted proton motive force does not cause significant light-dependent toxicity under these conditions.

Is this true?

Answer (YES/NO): NO